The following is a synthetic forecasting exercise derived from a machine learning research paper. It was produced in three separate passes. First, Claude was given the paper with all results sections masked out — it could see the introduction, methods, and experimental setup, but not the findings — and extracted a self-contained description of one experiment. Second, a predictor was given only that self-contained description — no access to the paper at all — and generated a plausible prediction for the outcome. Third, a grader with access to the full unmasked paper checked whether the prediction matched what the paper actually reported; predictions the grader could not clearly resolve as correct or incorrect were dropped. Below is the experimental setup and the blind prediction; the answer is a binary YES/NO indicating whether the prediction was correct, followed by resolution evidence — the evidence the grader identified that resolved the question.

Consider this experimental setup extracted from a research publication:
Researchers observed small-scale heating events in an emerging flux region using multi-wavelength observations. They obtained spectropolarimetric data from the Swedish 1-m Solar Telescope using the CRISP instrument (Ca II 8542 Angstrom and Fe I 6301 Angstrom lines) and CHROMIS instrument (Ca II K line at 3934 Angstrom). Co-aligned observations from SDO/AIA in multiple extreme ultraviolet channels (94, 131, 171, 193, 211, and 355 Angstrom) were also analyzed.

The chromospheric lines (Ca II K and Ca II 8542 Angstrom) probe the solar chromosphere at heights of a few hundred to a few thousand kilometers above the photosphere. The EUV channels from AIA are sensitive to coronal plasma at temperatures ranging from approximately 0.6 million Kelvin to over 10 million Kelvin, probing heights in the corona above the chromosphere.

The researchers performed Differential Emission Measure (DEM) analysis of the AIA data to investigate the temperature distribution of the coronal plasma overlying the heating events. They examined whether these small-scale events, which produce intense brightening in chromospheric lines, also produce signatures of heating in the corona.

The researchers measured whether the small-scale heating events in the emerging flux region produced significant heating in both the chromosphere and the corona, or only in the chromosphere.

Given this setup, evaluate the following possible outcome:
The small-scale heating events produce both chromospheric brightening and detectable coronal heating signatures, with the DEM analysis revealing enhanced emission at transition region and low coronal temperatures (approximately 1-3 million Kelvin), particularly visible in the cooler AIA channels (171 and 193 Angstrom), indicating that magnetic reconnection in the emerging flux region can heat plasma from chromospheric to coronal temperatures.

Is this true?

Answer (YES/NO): YES